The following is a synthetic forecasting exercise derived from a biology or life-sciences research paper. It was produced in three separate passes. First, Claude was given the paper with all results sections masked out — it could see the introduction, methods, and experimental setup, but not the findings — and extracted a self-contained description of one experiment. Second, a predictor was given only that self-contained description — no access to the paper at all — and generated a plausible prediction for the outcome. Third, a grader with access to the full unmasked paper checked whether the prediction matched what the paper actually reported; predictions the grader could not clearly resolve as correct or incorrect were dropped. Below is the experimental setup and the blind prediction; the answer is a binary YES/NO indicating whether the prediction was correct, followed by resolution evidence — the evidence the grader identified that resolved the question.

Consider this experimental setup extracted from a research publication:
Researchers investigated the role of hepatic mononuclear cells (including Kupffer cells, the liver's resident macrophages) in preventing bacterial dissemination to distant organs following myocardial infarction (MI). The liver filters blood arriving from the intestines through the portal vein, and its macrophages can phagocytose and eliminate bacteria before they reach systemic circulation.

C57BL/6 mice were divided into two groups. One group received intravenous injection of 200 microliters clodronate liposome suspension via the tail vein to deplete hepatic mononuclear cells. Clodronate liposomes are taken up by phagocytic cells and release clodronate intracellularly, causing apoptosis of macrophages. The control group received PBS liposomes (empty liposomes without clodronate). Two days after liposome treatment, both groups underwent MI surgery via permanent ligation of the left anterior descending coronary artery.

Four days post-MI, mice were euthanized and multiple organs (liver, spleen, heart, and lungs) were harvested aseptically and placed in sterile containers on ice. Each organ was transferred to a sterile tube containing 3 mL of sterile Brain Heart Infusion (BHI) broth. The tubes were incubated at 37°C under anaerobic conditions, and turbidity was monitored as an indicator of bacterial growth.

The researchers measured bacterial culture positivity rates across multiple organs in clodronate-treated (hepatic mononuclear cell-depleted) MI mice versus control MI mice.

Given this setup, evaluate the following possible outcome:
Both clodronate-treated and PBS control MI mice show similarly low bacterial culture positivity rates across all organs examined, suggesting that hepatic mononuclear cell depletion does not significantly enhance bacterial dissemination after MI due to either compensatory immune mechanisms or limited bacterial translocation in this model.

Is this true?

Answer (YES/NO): NO